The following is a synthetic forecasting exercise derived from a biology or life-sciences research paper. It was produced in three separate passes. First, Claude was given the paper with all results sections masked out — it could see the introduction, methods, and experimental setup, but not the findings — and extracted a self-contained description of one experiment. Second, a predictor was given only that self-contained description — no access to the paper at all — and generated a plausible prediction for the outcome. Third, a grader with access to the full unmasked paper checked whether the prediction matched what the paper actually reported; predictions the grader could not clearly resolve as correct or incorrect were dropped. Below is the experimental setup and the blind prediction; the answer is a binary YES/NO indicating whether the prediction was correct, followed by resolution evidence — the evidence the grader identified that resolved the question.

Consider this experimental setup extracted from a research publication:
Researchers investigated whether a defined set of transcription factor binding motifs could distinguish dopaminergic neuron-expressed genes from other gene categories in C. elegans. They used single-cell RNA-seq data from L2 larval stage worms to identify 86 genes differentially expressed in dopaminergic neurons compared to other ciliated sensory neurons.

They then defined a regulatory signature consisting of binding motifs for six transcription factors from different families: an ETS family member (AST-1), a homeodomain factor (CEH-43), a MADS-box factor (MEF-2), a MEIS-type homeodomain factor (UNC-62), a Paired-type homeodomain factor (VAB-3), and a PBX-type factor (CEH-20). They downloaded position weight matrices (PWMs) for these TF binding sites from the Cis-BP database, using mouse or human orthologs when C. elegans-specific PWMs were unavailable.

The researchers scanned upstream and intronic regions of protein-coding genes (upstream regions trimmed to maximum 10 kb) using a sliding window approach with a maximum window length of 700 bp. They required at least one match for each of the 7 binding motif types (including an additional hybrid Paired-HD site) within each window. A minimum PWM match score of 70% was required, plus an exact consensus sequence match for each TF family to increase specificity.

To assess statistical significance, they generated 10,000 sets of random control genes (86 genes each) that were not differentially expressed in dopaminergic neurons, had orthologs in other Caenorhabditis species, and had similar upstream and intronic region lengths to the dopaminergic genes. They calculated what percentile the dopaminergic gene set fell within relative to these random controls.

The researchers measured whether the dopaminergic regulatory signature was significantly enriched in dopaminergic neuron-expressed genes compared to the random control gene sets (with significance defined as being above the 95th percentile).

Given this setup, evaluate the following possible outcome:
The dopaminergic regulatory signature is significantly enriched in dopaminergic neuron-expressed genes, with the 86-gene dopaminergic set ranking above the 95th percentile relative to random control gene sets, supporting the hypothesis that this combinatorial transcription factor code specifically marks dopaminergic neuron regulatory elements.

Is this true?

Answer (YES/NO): YES